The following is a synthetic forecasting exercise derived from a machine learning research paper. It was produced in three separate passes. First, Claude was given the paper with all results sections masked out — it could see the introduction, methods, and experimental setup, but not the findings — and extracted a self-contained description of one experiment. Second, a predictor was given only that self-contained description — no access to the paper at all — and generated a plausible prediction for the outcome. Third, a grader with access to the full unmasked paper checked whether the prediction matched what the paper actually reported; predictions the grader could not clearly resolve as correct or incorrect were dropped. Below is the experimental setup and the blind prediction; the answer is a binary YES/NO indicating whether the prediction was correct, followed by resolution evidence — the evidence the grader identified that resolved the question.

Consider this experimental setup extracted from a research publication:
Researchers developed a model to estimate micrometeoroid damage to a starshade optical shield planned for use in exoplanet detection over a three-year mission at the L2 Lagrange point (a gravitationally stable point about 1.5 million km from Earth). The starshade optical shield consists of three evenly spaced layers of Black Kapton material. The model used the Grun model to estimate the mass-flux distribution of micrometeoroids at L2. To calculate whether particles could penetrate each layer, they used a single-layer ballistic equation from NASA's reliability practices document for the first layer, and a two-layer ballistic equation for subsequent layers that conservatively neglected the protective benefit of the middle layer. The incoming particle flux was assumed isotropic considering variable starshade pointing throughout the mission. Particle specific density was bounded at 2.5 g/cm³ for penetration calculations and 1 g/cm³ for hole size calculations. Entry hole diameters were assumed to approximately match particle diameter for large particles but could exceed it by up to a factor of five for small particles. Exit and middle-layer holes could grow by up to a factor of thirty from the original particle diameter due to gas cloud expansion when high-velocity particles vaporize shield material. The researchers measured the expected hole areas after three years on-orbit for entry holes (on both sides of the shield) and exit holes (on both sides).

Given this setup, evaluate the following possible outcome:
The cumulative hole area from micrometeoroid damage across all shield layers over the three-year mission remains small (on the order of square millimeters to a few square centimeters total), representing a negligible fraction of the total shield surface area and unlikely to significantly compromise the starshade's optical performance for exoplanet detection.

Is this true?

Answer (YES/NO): NO